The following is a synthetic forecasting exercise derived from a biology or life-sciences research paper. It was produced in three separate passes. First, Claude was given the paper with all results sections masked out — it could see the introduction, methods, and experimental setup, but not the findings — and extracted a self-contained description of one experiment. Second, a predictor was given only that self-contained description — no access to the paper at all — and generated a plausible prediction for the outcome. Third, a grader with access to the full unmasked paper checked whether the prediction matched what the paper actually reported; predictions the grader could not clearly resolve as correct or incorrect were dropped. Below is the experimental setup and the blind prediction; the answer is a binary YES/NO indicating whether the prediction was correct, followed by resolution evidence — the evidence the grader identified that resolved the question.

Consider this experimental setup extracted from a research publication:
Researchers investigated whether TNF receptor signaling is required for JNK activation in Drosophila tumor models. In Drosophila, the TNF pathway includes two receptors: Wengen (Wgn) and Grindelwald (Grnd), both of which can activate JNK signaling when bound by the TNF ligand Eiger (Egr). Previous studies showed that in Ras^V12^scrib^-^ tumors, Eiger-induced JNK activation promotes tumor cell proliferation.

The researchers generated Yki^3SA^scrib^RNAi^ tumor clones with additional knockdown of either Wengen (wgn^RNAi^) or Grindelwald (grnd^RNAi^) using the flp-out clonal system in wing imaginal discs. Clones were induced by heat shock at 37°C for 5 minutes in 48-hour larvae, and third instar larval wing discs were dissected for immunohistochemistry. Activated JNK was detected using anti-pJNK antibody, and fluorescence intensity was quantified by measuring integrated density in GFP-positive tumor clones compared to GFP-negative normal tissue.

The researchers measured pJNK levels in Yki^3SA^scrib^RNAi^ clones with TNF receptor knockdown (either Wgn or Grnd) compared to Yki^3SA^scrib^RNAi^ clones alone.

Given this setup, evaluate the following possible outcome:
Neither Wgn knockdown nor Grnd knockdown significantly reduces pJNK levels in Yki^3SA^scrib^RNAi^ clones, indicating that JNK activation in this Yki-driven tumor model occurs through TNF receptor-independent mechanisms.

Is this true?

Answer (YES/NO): NO